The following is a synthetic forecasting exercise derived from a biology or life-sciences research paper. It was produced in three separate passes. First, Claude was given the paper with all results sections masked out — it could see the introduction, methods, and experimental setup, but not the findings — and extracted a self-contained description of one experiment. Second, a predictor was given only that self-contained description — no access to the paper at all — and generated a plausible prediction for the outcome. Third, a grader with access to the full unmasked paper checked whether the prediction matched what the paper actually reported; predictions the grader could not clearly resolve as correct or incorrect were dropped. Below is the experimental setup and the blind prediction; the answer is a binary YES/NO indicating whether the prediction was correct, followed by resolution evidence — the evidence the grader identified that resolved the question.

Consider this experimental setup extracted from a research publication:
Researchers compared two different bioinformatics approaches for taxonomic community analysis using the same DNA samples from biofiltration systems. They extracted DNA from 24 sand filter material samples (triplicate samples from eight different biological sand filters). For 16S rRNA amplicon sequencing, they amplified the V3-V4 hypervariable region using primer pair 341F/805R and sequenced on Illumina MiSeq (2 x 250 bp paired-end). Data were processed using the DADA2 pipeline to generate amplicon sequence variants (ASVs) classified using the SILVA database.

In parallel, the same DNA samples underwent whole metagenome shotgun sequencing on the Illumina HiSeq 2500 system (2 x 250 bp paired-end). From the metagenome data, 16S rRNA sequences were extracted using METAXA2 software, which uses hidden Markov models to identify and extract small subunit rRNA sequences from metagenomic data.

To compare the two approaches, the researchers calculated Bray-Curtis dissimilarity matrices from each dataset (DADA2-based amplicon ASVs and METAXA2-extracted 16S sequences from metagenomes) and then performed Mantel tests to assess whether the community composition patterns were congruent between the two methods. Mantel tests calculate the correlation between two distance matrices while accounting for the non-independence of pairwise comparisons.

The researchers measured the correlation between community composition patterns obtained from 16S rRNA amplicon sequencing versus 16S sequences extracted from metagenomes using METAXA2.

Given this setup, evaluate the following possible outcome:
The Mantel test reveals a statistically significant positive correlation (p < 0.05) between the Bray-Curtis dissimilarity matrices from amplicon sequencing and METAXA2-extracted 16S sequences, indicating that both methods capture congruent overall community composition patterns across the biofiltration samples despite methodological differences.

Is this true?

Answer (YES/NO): YES